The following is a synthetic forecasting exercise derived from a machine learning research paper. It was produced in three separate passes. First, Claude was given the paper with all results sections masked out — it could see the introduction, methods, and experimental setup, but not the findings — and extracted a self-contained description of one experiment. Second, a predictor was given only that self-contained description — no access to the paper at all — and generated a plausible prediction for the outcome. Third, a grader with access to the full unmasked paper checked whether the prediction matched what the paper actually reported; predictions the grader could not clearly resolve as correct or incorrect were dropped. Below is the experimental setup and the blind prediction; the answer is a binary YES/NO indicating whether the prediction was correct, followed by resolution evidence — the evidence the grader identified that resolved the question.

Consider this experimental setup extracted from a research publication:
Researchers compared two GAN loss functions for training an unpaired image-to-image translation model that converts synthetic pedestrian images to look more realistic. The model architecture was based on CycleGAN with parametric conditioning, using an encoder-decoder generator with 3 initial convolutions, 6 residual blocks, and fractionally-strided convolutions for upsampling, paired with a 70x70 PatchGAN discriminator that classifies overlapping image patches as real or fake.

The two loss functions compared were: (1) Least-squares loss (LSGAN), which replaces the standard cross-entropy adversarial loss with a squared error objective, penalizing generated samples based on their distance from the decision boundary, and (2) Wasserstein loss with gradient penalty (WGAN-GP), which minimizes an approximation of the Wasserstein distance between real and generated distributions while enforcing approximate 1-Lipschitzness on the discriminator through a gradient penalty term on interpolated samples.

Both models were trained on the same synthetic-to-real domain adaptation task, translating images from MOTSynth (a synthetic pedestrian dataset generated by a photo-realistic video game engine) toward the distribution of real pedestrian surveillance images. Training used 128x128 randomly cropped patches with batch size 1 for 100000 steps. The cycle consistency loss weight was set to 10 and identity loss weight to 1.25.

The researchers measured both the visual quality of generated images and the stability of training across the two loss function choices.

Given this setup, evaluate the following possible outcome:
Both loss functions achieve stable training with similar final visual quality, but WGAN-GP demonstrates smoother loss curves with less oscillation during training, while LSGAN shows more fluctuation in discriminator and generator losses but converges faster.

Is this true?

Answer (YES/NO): NO